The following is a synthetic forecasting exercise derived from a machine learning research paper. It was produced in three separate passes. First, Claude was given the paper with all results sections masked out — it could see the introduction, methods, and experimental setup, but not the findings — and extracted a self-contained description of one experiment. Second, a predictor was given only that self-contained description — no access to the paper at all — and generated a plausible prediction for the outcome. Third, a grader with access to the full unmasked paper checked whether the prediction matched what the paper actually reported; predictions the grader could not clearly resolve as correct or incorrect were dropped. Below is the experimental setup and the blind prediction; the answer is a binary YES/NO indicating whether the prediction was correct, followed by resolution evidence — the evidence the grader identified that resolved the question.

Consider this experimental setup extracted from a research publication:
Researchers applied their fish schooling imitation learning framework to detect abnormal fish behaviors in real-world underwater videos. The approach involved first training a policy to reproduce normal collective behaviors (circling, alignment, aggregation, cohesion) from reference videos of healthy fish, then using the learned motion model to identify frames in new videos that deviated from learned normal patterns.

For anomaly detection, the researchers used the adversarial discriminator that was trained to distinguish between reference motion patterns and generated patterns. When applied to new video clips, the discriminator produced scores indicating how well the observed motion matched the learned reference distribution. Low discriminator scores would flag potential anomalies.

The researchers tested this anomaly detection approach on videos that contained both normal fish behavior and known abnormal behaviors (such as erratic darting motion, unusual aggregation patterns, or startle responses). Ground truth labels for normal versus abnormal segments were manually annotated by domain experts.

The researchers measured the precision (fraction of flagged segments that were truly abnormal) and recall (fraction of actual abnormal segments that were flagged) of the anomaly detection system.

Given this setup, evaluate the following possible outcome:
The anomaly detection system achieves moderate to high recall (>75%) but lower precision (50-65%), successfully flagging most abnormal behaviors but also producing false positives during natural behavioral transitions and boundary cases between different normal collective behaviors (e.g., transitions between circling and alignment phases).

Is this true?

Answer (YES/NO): NO